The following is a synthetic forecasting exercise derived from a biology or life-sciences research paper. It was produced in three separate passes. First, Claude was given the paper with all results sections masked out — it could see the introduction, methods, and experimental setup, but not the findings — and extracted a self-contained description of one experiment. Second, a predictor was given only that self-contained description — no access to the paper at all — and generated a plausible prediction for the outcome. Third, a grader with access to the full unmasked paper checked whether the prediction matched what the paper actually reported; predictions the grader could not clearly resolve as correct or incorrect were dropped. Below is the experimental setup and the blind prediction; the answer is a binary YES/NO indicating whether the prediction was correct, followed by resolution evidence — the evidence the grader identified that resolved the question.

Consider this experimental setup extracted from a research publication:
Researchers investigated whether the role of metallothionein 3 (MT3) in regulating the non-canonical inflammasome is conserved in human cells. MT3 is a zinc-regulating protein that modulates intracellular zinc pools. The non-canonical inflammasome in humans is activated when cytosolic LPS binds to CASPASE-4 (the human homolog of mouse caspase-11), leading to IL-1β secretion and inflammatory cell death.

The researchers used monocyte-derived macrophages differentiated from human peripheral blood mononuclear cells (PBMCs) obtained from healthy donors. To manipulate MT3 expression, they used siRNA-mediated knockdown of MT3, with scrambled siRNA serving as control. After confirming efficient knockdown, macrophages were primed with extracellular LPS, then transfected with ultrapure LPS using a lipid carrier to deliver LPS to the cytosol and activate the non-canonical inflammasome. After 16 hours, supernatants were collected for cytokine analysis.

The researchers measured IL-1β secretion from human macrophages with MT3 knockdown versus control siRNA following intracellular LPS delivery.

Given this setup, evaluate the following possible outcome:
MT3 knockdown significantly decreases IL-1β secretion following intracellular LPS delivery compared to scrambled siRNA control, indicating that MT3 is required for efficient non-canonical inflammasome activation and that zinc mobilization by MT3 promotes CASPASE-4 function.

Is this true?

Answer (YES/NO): NO